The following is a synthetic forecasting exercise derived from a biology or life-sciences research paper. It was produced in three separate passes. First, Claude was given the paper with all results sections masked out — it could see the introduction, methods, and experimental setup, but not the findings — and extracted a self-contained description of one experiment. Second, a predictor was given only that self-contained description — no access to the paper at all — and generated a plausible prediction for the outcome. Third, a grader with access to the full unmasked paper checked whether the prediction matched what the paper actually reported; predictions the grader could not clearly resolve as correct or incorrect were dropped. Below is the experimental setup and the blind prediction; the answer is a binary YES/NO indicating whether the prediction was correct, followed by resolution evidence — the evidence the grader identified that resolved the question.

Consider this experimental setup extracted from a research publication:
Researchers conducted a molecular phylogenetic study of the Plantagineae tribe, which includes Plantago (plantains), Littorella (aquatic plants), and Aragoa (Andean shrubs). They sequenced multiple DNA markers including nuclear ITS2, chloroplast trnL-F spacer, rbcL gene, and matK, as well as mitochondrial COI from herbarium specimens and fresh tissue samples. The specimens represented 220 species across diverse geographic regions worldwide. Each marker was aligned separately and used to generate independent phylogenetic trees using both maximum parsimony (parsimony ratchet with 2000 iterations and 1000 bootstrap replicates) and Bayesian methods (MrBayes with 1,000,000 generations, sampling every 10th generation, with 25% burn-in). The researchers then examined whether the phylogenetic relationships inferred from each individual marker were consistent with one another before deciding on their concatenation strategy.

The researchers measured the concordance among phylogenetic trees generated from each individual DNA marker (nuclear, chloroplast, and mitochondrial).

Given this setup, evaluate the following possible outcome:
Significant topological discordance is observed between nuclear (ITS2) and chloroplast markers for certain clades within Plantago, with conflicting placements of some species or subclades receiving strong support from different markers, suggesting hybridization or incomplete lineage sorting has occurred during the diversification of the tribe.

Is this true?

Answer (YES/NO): NO